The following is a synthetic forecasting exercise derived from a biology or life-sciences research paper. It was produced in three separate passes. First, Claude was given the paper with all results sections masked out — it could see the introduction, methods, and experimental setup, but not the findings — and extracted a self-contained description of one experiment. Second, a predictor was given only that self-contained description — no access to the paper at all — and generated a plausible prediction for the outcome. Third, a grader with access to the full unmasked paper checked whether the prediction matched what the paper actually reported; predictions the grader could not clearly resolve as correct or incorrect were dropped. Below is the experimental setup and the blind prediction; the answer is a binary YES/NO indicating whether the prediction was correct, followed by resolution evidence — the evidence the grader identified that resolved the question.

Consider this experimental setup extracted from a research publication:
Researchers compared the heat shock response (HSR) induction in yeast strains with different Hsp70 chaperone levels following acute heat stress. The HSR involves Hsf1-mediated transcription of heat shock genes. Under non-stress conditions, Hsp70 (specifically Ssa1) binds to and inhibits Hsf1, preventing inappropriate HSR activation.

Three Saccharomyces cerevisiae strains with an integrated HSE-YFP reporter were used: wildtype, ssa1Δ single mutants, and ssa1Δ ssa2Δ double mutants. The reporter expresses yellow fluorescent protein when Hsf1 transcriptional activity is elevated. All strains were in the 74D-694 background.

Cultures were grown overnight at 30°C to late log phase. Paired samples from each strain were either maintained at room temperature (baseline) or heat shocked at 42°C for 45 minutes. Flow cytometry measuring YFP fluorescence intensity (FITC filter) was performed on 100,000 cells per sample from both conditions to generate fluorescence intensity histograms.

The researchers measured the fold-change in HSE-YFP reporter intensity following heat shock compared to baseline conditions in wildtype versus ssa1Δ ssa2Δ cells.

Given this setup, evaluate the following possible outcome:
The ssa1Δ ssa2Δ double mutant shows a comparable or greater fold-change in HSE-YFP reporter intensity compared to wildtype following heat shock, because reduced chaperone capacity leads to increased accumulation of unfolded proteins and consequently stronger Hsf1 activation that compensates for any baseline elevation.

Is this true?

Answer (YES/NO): YES